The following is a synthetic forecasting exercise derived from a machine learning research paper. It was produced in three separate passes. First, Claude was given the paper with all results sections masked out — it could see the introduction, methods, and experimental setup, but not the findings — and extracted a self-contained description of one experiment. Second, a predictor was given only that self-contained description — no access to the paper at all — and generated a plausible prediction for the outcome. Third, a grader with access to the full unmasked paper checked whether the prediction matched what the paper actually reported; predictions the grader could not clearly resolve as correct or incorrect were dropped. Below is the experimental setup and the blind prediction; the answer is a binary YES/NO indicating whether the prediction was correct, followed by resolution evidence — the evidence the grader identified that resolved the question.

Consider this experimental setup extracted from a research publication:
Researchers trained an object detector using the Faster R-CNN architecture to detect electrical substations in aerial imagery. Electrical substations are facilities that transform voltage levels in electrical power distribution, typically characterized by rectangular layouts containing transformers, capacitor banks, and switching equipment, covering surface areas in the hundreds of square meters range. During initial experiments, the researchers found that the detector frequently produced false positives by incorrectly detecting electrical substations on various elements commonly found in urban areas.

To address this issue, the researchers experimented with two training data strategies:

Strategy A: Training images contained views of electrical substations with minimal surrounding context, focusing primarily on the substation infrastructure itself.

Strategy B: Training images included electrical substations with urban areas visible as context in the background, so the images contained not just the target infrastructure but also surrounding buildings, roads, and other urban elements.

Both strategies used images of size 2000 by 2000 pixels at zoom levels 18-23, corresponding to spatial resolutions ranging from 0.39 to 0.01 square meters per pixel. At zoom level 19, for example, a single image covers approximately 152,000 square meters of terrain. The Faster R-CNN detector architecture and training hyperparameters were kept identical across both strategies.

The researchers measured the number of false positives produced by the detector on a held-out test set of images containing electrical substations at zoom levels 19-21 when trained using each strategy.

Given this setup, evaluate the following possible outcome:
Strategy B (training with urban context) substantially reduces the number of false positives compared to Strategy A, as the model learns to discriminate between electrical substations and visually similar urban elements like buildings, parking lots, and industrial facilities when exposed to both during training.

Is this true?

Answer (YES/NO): YES